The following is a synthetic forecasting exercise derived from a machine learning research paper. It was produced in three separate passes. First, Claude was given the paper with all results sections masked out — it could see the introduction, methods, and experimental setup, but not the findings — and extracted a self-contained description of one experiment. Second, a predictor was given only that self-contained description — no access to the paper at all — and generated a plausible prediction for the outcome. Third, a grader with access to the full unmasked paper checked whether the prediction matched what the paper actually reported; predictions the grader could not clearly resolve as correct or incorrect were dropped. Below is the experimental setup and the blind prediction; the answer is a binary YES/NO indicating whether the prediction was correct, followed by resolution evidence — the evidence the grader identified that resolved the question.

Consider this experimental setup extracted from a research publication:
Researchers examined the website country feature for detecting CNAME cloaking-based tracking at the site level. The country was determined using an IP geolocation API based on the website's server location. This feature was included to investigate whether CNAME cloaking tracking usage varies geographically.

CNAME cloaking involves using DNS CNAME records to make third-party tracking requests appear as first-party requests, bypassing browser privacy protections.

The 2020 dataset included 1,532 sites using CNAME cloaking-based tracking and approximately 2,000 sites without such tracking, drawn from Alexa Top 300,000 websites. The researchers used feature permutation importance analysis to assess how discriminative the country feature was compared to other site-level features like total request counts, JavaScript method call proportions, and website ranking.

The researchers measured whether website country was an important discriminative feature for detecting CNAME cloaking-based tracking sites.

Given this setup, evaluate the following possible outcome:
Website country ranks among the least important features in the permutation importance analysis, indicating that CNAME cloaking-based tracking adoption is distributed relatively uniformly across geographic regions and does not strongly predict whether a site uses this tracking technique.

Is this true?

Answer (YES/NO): YES